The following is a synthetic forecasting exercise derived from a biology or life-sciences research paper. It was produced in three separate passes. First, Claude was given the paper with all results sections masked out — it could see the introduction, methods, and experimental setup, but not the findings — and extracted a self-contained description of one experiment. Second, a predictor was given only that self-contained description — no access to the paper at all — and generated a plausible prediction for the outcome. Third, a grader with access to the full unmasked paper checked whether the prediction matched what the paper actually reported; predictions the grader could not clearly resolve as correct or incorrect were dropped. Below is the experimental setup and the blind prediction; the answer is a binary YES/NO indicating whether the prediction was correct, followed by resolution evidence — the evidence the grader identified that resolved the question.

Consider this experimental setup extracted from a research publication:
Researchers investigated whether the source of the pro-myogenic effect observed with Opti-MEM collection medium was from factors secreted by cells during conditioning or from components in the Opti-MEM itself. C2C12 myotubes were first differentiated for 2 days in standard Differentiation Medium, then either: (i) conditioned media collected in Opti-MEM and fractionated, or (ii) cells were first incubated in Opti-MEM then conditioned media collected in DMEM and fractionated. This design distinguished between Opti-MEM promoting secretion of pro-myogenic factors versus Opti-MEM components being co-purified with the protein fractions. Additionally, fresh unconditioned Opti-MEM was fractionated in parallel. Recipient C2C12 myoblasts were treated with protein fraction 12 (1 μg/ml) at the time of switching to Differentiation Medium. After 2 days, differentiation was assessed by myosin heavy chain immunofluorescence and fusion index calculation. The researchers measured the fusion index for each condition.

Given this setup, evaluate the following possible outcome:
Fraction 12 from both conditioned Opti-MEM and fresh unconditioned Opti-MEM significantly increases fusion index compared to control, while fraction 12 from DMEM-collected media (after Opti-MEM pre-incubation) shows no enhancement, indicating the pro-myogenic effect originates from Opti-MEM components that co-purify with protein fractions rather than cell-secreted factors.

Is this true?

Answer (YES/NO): YES